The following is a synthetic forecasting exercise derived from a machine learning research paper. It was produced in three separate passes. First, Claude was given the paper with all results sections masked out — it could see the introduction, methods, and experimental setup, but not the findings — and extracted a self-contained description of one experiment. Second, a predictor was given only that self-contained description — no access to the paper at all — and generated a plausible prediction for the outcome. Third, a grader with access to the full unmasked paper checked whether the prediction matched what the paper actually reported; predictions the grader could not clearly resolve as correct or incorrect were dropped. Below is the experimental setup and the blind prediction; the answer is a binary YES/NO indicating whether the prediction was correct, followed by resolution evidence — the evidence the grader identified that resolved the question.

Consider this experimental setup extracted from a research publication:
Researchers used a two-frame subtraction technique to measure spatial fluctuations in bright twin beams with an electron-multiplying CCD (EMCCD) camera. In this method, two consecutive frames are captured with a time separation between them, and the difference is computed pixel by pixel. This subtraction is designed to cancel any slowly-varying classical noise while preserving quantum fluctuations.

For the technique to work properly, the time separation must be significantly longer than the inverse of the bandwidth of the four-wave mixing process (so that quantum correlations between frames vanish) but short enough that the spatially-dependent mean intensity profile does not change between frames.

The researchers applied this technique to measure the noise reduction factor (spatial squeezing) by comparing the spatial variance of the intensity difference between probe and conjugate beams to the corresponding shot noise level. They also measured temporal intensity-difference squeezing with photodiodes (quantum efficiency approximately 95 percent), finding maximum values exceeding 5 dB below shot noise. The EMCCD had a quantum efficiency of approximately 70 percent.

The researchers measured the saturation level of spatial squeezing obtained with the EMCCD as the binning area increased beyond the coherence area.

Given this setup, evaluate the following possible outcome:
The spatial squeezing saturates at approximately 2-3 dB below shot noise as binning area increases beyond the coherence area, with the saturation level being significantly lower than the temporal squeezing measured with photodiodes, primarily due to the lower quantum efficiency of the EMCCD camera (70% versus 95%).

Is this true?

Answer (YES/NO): NO